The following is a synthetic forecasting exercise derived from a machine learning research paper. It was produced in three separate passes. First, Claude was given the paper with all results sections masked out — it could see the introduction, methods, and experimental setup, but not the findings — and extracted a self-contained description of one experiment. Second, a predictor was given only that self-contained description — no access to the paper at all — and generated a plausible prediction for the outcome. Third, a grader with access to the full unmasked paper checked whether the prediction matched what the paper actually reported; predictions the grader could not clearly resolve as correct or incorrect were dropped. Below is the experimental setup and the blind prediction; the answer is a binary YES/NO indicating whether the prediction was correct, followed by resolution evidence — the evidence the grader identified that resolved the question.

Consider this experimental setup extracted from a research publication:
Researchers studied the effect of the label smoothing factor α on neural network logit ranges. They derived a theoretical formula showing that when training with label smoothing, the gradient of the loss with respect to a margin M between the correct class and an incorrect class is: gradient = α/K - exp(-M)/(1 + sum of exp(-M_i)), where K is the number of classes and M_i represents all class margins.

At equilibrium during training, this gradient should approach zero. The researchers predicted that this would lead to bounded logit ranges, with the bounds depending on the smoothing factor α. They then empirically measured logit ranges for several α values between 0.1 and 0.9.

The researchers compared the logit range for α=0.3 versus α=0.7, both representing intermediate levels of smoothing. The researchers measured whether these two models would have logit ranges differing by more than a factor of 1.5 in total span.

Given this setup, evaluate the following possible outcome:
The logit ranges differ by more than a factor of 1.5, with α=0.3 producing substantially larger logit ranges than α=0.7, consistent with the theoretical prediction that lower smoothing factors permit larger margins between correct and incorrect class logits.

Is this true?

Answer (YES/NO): YES